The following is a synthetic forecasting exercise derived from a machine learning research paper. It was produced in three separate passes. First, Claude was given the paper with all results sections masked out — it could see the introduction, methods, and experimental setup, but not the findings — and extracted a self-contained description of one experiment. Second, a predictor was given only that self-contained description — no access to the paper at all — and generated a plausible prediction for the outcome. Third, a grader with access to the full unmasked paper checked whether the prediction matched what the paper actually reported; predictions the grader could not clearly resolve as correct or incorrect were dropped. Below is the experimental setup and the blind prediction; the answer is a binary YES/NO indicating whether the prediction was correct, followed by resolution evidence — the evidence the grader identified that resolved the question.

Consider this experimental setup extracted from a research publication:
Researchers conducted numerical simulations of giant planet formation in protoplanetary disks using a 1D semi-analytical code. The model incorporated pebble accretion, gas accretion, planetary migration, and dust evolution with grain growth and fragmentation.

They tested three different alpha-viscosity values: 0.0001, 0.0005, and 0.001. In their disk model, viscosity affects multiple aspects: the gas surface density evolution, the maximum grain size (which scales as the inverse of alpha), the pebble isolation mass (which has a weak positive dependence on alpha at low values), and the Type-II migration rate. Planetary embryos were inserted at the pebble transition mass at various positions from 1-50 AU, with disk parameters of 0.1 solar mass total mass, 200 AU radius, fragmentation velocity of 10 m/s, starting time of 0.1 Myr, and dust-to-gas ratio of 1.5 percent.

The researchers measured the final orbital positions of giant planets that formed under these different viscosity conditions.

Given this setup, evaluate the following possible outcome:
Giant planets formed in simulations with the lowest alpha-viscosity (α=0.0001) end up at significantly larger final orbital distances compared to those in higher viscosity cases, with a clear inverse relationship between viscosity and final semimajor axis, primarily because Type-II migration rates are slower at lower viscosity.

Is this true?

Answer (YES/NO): YES